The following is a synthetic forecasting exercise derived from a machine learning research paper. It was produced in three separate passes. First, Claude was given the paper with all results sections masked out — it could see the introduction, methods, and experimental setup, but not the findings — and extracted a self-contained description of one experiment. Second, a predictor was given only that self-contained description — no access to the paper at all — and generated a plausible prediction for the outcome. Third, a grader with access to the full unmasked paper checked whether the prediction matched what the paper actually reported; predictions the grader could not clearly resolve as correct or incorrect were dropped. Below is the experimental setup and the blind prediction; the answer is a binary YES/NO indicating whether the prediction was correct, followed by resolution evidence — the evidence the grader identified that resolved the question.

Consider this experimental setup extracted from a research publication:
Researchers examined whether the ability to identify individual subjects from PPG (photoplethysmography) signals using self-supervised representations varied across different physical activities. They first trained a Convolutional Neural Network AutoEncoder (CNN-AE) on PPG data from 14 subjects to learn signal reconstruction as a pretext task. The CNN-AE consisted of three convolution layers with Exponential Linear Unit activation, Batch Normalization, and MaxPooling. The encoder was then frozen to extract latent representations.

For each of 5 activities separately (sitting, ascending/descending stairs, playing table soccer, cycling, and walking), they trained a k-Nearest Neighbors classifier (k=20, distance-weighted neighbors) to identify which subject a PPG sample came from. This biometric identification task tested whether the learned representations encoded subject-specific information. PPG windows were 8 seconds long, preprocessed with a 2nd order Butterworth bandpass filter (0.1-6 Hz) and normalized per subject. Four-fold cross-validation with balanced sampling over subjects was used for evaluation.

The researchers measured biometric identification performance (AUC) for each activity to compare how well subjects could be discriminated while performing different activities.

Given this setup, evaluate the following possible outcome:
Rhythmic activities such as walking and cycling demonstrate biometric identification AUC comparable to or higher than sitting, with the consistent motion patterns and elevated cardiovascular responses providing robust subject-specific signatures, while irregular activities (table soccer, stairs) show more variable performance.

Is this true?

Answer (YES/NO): NO